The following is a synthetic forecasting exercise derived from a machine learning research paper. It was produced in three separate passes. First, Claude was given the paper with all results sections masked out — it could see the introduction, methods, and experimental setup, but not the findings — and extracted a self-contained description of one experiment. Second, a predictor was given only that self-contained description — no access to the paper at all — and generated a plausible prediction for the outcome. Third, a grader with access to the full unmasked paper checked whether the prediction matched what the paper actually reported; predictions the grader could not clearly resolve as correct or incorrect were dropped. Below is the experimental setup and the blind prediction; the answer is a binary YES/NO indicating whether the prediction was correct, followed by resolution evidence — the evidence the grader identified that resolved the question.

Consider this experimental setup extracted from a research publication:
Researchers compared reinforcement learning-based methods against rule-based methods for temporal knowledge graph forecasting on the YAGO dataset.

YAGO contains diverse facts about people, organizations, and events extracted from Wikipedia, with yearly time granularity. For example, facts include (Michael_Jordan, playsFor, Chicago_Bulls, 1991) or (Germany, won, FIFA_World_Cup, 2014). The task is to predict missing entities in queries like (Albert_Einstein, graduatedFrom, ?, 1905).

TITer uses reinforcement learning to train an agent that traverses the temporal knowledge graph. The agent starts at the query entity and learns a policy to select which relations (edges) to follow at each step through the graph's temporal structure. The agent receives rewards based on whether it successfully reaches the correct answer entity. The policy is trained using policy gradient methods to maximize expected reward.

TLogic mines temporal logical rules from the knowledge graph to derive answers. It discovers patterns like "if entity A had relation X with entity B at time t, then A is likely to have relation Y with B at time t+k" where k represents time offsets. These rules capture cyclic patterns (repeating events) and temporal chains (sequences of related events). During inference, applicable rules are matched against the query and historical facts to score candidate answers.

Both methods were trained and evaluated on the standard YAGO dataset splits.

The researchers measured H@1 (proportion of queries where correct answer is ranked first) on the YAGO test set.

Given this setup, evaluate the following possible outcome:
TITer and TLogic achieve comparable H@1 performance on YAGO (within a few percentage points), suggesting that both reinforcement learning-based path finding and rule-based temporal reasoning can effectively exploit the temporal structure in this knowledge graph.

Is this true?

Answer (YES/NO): NO